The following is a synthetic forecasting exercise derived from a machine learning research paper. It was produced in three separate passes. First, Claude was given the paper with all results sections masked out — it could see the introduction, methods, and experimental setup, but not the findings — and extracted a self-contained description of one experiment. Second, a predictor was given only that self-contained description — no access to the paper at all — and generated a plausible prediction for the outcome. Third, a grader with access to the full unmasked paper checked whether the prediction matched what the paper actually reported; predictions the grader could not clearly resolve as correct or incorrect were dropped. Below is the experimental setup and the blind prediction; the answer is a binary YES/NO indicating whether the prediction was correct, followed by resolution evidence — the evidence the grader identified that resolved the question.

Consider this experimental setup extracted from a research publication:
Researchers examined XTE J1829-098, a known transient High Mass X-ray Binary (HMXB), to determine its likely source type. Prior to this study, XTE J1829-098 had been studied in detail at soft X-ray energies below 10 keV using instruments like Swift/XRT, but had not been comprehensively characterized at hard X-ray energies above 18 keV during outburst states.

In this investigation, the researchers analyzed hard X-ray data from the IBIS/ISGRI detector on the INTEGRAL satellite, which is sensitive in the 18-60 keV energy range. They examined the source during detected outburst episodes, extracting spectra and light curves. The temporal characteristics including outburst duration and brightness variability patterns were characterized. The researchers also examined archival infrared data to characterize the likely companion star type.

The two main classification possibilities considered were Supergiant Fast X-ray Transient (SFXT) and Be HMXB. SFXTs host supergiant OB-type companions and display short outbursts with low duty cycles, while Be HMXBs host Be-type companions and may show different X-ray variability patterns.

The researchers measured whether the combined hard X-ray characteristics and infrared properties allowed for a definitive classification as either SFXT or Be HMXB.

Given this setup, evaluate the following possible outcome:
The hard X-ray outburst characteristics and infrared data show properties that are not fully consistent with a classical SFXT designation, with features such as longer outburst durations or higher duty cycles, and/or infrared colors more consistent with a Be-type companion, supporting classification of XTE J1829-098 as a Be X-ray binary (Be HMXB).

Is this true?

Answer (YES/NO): NO